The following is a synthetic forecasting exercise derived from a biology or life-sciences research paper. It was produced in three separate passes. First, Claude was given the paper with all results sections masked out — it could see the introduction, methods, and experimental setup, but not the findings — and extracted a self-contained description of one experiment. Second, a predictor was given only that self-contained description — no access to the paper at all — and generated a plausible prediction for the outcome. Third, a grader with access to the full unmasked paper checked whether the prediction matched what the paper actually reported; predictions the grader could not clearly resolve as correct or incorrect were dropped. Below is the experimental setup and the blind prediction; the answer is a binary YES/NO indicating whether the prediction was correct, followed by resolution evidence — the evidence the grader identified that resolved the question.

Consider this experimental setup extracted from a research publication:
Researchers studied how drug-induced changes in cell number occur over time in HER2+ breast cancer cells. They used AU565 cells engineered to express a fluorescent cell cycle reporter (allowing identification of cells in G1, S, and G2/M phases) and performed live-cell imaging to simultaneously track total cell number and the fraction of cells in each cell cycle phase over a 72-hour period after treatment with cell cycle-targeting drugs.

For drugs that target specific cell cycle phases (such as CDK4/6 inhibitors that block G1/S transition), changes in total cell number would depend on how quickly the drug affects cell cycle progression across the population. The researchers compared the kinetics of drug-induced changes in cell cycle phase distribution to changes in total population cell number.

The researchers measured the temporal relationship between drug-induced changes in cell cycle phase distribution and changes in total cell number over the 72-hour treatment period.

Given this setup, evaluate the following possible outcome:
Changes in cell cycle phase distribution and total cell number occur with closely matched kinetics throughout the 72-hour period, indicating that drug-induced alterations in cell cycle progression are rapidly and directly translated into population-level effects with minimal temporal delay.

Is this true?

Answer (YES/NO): NO